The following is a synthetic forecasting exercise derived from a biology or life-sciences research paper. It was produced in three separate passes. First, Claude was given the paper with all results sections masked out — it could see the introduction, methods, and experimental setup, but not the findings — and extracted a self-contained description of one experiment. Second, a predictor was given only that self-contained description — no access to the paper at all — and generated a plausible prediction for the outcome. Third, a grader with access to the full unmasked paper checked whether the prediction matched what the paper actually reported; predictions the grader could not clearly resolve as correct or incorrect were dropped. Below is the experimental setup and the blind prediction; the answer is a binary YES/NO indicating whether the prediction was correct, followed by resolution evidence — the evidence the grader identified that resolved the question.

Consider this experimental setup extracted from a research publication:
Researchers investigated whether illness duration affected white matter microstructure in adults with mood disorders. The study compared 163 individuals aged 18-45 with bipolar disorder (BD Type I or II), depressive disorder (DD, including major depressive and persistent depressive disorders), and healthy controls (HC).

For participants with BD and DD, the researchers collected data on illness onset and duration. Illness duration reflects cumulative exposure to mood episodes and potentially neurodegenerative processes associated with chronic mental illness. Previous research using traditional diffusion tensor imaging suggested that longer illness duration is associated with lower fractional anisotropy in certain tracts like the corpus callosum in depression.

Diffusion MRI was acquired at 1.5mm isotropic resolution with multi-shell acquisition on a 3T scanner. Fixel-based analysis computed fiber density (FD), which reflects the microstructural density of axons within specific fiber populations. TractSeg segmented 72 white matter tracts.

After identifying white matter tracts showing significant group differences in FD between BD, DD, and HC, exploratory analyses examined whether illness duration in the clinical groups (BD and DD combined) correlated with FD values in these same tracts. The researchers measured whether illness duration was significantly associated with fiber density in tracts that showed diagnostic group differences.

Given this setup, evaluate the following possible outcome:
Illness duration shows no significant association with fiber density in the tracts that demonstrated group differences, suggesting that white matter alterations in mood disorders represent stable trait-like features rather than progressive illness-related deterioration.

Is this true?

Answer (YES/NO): NO